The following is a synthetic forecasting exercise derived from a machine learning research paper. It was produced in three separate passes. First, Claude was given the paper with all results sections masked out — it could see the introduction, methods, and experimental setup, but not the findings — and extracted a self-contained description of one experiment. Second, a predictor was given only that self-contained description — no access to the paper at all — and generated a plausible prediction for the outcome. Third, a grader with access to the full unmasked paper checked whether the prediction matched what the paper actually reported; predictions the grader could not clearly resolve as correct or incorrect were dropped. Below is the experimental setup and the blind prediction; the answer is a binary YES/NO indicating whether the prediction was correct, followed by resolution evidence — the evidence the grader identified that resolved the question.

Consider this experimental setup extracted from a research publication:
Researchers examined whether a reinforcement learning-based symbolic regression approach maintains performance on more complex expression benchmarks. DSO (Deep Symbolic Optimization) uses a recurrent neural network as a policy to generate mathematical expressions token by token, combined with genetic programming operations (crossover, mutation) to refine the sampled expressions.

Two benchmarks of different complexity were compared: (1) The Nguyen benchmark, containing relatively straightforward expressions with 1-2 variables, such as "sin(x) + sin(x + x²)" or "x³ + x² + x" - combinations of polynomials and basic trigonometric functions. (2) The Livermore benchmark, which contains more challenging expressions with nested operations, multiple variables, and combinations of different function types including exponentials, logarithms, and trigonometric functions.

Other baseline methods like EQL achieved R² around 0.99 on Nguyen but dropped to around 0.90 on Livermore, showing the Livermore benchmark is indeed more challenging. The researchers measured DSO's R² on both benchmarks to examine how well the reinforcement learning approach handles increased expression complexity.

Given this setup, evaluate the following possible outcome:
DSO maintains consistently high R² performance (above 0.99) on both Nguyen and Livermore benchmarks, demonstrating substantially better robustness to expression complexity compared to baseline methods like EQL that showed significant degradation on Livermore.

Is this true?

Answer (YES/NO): NO